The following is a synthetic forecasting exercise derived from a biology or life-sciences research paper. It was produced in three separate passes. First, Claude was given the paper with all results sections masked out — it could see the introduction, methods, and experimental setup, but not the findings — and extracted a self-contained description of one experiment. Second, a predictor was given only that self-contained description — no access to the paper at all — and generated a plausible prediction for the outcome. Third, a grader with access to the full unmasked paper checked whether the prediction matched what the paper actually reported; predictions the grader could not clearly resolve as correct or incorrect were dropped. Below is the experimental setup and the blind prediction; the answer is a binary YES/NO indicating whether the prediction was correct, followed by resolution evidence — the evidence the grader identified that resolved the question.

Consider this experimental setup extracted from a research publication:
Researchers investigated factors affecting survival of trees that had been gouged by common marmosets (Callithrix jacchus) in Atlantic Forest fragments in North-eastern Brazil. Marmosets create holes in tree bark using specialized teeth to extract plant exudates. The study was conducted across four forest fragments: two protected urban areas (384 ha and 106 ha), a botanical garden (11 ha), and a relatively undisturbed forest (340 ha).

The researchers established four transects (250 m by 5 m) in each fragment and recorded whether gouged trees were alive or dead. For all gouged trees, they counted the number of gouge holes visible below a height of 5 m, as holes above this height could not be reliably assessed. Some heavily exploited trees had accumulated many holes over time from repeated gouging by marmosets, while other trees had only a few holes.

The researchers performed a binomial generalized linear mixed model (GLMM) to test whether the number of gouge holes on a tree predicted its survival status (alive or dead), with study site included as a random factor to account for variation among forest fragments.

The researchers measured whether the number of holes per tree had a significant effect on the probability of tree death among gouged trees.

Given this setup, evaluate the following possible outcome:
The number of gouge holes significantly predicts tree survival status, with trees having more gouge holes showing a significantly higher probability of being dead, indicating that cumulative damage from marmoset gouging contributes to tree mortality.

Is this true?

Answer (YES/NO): NO